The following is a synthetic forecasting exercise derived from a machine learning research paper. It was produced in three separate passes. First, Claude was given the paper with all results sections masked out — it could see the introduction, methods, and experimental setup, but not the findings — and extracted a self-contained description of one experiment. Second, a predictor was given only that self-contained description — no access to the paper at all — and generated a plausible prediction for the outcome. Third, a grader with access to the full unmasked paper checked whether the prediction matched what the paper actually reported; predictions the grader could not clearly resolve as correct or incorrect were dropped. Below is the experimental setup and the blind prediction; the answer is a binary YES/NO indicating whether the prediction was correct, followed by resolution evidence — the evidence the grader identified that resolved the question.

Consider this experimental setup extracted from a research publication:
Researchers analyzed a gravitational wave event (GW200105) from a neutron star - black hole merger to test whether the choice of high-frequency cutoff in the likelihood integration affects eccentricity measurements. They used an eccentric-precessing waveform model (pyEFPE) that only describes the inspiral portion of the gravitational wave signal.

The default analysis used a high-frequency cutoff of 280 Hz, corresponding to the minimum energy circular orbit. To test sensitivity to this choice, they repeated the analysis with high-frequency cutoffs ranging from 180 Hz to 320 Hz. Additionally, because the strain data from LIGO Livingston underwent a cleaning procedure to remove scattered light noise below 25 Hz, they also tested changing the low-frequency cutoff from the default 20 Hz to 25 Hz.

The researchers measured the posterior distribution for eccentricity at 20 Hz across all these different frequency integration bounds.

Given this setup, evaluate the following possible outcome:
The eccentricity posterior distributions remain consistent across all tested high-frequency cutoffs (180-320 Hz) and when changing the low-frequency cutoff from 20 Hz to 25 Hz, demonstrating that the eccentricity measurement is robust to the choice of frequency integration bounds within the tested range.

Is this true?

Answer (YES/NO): YES